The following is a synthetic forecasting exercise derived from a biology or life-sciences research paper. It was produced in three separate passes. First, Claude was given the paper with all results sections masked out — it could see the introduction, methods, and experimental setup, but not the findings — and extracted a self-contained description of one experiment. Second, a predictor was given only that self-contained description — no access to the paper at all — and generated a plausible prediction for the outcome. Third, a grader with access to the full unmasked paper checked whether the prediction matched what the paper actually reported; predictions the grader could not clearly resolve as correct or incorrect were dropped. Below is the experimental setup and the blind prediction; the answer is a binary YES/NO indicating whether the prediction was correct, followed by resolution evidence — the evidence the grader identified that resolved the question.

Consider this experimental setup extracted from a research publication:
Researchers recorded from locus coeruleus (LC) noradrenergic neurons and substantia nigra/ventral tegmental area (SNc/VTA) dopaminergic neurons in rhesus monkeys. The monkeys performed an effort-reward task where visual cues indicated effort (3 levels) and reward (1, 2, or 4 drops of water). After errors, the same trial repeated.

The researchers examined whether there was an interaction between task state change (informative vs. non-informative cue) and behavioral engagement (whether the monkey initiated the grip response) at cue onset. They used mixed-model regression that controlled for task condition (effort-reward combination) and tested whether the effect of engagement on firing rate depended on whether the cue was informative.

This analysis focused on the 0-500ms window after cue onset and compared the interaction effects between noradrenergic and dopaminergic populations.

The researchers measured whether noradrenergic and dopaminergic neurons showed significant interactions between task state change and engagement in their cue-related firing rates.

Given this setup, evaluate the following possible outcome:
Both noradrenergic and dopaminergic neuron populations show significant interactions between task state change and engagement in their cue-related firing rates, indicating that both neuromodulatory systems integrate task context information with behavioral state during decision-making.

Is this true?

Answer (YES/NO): NO